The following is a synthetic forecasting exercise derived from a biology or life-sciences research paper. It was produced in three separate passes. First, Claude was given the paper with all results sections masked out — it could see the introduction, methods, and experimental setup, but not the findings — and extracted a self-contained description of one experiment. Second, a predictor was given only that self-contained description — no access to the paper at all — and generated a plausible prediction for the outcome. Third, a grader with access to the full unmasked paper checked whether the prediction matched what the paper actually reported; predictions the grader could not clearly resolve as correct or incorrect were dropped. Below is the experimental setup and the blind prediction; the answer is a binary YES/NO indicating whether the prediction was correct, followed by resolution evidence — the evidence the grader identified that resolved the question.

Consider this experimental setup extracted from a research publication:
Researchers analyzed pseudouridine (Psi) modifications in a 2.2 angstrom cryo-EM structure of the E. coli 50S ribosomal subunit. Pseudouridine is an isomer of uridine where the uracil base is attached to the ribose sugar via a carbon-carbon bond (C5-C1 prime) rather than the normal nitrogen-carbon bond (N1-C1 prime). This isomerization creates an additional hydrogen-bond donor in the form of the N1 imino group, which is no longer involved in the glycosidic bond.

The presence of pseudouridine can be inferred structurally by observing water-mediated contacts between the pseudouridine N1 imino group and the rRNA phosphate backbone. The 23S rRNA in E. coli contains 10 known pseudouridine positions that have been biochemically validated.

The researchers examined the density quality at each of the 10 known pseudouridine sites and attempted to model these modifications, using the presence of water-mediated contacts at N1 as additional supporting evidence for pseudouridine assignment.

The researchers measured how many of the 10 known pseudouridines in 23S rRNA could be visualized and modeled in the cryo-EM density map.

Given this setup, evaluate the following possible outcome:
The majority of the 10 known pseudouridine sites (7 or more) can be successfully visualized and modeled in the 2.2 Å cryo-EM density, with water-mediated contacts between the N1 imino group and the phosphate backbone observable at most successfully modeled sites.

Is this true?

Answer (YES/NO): NO